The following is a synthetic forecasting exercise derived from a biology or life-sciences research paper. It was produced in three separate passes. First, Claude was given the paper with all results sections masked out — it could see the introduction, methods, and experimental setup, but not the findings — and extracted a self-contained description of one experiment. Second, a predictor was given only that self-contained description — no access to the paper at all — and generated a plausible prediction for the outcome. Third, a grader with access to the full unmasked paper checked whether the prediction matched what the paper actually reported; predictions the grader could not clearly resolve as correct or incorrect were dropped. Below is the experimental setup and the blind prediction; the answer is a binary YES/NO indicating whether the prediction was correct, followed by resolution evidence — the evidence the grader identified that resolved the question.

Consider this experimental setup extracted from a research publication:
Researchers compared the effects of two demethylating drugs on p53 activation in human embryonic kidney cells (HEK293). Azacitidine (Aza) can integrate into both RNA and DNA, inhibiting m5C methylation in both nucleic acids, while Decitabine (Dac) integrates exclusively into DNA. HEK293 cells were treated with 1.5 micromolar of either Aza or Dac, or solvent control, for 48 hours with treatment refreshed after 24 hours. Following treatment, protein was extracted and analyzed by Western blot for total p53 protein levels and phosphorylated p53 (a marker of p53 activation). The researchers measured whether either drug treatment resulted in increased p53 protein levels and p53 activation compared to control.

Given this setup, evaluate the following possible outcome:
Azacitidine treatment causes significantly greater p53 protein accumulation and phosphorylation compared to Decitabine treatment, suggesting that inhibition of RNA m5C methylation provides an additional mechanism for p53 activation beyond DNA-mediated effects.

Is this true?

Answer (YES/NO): NO